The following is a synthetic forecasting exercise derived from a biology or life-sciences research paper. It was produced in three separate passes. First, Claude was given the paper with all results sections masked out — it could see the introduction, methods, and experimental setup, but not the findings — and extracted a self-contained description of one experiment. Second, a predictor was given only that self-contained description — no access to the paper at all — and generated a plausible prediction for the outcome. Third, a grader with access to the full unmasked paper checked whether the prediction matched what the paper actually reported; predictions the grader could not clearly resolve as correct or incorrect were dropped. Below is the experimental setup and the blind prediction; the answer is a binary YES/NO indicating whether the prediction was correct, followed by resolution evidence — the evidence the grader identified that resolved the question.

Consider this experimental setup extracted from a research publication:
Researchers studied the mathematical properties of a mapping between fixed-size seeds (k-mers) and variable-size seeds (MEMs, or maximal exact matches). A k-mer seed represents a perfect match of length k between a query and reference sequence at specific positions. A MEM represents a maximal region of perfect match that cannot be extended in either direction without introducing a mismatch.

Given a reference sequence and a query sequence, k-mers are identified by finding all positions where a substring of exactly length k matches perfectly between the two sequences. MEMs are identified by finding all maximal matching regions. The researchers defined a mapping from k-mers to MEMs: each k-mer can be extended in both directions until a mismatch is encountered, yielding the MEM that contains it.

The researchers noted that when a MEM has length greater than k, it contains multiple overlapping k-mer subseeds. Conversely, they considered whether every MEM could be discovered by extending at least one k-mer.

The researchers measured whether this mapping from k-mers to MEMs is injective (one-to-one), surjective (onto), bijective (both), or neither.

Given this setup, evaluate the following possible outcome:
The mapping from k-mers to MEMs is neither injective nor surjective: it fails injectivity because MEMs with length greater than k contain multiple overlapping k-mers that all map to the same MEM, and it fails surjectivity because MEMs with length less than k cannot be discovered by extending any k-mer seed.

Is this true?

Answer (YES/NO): NO